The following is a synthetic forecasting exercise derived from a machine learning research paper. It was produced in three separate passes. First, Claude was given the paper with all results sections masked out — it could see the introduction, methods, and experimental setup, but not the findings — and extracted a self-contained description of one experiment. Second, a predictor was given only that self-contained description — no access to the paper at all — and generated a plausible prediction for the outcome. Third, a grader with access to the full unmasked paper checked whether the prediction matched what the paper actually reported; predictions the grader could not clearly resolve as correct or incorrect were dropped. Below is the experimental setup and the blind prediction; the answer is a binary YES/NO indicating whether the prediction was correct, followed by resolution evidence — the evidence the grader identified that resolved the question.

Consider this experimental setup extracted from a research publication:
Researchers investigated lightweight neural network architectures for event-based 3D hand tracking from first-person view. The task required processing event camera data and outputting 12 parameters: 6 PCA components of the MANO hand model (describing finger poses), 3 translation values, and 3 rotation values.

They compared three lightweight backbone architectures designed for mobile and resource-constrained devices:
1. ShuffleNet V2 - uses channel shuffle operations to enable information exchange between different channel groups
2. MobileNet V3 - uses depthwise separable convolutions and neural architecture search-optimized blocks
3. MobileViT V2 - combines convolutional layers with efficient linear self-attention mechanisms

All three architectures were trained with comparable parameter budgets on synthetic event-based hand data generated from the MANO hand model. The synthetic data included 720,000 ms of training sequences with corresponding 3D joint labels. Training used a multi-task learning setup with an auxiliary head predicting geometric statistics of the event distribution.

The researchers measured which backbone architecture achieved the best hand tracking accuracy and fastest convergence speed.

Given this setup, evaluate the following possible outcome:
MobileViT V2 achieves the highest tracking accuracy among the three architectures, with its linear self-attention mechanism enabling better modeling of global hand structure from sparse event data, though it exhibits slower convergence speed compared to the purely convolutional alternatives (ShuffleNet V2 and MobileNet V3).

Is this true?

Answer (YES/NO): NO